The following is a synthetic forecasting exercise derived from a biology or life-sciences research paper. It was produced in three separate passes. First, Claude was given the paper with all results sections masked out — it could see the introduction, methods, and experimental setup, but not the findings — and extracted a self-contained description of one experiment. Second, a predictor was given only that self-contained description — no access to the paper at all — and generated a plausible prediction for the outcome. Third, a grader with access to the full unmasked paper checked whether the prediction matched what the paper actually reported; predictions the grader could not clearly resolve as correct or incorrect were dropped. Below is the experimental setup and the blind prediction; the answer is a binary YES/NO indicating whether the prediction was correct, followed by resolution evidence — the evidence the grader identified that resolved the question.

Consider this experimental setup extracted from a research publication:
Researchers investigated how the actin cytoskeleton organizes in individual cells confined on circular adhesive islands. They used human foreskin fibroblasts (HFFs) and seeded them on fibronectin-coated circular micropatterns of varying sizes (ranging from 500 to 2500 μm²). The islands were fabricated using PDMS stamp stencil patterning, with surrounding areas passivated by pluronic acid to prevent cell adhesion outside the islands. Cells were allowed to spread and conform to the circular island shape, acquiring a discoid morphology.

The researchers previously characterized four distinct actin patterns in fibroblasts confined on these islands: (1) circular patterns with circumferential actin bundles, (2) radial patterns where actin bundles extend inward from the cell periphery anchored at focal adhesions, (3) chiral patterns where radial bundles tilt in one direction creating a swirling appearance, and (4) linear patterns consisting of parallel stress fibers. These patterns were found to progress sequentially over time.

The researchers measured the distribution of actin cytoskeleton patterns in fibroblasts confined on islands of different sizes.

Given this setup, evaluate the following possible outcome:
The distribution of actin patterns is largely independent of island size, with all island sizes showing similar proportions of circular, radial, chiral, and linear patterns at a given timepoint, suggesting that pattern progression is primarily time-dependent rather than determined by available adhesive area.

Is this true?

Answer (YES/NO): NO